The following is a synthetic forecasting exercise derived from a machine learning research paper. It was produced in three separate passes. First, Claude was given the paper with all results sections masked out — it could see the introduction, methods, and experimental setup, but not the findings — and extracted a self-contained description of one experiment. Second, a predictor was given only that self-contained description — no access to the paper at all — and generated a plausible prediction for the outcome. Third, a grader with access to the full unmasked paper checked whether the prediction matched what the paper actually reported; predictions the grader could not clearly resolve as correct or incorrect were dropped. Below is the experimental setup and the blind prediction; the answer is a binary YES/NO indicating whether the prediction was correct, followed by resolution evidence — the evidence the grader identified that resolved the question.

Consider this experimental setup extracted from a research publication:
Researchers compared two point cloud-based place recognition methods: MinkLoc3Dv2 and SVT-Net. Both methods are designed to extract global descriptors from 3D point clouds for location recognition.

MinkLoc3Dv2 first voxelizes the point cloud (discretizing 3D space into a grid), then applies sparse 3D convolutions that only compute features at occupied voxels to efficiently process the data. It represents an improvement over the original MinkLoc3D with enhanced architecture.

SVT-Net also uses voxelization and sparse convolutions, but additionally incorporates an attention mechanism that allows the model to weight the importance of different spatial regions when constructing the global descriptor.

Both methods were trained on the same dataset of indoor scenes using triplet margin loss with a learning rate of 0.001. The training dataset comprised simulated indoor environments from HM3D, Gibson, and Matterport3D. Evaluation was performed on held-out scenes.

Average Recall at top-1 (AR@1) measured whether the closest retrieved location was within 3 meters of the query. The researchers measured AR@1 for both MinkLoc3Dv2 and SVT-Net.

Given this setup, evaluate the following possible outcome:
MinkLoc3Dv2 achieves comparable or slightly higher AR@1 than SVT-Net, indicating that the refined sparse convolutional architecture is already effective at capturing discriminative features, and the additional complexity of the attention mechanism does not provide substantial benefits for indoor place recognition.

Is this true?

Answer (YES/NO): YES